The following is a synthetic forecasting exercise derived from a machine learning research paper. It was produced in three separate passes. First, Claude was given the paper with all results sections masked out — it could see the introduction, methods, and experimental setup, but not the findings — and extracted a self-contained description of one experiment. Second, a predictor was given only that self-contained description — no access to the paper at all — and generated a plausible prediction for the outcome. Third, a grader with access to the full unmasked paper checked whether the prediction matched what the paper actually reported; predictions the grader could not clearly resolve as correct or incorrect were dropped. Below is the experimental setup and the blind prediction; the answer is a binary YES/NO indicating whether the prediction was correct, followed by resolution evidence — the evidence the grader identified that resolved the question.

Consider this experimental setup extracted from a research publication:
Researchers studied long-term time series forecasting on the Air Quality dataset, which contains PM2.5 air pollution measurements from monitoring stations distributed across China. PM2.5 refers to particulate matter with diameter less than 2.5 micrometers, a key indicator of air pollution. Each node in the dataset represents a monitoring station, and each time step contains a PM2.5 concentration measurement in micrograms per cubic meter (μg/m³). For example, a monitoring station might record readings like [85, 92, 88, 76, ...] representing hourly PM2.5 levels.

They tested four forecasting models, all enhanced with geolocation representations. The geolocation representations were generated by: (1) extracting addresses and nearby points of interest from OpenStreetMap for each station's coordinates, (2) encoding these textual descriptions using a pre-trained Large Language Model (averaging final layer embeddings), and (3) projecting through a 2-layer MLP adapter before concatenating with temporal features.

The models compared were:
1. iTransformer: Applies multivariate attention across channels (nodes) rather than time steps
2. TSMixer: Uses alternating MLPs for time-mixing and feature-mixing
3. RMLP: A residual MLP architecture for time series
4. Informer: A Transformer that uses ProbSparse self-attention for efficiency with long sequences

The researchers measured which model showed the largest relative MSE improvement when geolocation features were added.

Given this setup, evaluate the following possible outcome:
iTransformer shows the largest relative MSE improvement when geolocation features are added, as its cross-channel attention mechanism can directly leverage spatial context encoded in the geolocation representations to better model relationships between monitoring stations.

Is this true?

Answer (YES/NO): NO